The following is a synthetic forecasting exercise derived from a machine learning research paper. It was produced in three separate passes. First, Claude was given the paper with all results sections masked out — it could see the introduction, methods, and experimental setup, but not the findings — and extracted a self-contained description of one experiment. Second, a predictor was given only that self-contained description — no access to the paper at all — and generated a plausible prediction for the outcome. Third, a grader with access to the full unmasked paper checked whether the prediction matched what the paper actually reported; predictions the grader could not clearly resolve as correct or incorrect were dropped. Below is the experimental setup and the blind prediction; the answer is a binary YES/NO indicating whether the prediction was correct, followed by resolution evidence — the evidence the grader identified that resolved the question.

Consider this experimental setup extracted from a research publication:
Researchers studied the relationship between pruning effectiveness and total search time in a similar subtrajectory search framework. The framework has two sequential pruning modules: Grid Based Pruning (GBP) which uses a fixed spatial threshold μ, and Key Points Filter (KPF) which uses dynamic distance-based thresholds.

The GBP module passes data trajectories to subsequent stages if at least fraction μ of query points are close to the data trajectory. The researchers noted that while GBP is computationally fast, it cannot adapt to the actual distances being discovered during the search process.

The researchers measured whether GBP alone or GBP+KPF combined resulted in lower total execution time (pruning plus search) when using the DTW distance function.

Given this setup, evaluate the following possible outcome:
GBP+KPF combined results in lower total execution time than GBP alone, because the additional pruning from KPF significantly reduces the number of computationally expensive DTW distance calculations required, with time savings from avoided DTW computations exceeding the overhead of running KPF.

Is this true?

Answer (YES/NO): YES